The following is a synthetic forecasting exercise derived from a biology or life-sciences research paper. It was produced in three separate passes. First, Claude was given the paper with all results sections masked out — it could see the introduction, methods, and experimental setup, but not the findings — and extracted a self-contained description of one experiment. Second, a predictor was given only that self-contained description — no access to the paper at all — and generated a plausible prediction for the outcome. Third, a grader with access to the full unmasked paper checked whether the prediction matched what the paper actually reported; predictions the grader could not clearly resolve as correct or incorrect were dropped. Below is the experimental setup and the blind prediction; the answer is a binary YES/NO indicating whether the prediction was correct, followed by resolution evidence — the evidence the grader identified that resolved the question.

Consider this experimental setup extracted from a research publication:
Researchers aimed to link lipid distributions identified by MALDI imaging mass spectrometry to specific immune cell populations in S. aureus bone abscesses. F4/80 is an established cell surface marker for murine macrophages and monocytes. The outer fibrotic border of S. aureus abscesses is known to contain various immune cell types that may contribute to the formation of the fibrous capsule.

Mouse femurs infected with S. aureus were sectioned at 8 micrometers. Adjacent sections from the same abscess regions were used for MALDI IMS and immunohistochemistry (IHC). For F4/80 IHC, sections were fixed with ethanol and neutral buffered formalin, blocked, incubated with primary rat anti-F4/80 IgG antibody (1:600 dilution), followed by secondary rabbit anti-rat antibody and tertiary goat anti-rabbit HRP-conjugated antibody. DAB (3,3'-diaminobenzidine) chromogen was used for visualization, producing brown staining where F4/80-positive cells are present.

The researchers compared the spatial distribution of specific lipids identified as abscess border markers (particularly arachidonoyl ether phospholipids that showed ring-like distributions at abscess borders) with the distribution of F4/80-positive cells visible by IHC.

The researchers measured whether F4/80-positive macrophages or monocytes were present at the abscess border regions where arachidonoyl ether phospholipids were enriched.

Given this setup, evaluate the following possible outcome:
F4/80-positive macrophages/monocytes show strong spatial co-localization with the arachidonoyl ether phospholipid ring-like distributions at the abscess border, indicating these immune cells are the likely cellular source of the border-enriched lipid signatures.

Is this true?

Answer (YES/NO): YES